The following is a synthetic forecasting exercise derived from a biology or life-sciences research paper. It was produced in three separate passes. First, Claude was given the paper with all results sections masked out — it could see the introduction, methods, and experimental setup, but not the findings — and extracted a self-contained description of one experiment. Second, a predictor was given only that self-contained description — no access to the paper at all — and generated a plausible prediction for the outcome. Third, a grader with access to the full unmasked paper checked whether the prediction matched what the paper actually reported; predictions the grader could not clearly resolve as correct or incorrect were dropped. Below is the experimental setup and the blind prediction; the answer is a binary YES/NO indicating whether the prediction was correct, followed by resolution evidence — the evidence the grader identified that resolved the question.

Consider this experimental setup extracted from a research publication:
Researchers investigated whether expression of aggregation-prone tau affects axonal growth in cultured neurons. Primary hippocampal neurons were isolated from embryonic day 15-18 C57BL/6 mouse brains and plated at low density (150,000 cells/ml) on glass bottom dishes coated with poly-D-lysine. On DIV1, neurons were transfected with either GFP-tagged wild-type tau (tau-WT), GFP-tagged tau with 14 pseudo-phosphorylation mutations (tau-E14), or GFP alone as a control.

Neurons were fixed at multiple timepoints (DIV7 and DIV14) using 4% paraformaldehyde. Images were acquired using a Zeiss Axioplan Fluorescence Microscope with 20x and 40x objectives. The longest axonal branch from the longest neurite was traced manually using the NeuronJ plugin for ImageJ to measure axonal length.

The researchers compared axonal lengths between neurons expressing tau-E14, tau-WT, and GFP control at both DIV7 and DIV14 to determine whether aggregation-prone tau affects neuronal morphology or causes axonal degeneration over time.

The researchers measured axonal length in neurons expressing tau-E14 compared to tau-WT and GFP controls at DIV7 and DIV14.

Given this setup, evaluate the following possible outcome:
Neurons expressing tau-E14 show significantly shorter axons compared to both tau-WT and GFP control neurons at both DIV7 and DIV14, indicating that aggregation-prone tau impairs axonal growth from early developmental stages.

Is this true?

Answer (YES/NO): NO